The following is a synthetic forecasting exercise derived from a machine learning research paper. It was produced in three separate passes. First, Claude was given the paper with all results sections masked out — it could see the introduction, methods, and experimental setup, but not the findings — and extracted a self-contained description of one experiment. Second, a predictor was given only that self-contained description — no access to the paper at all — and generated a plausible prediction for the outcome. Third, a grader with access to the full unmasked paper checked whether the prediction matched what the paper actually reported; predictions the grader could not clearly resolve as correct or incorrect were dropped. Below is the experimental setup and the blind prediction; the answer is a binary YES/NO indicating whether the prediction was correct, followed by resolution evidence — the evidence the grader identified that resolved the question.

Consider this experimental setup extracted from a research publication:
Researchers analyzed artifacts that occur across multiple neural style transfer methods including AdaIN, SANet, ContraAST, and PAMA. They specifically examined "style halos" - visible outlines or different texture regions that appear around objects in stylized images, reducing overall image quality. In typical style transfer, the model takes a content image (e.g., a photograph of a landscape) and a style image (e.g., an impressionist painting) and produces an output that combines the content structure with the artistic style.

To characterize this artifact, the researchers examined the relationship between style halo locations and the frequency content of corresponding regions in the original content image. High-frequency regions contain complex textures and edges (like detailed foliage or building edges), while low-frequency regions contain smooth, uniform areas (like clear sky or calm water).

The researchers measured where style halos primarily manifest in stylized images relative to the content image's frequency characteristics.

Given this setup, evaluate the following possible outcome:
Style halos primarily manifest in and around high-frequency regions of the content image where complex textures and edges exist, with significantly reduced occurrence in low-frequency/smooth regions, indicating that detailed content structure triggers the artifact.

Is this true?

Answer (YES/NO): NO